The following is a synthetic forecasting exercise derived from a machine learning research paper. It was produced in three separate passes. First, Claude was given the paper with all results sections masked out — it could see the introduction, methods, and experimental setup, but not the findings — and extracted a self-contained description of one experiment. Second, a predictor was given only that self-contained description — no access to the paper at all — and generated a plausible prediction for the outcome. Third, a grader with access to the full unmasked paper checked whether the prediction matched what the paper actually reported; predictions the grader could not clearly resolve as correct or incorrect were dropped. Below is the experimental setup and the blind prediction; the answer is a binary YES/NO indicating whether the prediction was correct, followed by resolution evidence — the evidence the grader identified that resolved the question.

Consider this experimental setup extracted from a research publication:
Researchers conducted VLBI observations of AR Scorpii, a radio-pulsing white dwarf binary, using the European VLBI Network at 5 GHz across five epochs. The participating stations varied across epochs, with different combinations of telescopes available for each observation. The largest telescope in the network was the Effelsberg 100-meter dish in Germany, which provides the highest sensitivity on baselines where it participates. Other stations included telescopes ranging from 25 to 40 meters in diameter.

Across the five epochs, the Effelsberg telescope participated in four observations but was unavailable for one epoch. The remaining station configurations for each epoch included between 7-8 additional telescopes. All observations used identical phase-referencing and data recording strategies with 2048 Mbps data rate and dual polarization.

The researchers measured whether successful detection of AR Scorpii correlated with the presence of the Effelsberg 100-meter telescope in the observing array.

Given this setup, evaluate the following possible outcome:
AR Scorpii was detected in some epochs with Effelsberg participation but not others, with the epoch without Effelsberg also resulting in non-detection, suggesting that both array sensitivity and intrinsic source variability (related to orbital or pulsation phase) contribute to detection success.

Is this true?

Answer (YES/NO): NO